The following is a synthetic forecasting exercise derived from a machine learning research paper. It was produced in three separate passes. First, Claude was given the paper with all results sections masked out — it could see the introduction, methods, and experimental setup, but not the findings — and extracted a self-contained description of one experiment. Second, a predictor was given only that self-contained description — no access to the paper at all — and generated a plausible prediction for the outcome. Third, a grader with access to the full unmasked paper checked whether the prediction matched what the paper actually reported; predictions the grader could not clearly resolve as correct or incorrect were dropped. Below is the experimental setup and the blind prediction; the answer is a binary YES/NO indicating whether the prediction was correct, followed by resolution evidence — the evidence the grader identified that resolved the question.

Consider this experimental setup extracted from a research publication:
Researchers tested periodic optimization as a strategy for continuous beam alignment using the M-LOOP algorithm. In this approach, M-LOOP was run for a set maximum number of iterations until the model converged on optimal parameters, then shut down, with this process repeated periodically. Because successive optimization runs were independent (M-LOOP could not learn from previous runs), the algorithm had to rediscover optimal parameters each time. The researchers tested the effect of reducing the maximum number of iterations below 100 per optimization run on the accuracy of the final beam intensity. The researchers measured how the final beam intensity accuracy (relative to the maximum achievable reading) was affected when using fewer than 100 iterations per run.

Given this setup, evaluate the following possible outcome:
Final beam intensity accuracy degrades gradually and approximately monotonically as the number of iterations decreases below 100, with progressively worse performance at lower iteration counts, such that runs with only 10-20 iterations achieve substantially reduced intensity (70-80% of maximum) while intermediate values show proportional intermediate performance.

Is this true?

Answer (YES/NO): NO